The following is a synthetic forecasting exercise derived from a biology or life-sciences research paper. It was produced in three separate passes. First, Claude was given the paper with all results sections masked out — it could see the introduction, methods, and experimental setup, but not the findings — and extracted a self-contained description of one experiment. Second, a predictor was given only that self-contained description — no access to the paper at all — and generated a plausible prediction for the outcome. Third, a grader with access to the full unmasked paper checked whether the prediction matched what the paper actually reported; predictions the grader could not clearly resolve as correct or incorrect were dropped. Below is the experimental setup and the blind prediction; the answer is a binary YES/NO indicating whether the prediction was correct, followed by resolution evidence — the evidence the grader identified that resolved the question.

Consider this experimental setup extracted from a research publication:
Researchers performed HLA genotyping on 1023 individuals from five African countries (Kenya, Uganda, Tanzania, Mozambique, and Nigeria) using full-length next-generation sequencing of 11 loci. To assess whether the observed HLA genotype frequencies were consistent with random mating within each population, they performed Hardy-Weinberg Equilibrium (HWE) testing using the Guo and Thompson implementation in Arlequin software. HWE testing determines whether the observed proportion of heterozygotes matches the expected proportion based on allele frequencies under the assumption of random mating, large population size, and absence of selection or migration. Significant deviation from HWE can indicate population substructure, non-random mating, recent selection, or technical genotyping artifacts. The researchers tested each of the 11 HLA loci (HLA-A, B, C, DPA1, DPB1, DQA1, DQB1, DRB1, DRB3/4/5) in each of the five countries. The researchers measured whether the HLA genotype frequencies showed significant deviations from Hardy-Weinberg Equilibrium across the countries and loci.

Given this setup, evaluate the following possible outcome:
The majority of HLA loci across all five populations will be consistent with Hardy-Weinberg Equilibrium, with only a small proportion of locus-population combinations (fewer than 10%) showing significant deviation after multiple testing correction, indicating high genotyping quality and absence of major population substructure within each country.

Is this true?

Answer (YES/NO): YES